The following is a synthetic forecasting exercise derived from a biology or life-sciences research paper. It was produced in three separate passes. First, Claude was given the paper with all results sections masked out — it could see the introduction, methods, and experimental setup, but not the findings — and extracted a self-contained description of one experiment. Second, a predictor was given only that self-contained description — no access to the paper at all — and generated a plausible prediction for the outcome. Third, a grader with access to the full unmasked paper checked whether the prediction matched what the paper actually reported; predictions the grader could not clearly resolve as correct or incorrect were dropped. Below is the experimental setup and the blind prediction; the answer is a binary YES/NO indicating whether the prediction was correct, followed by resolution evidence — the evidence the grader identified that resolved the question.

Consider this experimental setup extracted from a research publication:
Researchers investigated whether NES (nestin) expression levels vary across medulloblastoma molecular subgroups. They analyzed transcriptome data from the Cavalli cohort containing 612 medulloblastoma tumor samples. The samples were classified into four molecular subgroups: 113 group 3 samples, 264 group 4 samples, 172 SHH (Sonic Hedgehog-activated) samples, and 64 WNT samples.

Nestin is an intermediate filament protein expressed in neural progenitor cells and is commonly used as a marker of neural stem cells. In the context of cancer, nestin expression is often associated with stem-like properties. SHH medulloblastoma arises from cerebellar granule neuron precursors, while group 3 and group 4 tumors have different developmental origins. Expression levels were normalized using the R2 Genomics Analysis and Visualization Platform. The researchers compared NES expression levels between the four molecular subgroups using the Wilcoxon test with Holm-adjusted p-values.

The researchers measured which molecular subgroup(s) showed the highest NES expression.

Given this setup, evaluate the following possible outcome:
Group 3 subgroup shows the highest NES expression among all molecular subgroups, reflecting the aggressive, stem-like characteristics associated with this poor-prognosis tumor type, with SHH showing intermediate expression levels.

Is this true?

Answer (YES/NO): NO